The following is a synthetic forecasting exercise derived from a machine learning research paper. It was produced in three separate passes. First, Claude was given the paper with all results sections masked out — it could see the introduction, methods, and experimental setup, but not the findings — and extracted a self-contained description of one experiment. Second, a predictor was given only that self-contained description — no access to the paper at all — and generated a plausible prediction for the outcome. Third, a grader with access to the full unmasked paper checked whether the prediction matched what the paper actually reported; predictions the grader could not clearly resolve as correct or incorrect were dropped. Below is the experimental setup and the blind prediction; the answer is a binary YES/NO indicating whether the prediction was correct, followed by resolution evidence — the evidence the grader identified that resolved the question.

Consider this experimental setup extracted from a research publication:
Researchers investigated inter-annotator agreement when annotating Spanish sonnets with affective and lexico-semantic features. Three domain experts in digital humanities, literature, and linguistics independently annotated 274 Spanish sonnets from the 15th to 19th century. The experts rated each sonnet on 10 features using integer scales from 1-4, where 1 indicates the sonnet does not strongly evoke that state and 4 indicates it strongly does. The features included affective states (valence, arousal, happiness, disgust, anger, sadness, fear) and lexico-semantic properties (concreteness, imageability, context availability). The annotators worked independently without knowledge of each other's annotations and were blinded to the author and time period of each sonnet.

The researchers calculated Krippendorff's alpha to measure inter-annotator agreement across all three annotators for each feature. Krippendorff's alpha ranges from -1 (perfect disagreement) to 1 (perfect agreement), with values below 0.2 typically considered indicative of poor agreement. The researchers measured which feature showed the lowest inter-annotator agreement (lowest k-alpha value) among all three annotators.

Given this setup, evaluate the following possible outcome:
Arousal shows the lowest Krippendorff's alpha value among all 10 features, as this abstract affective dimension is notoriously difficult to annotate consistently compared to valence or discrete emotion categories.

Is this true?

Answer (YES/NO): NO